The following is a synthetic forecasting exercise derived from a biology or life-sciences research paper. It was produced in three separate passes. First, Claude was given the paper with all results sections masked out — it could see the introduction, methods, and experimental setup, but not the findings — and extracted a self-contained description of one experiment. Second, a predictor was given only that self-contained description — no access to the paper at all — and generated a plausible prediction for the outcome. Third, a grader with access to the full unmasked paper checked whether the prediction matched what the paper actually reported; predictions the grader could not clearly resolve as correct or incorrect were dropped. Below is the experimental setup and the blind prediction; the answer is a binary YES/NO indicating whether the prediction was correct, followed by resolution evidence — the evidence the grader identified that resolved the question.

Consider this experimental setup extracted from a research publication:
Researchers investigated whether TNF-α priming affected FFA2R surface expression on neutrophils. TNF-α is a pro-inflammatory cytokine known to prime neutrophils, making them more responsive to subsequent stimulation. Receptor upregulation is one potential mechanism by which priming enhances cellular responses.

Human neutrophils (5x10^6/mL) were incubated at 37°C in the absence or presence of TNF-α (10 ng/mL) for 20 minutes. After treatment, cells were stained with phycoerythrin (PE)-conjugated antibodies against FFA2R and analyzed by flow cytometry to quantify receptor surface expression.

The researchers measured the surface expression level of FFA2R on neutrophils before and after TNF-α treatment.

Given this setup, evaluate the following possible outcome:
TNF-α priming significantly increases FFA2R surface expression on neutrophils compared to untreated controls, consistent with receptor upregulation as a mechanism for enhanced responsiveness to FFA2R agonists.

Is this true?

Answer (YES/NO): NO